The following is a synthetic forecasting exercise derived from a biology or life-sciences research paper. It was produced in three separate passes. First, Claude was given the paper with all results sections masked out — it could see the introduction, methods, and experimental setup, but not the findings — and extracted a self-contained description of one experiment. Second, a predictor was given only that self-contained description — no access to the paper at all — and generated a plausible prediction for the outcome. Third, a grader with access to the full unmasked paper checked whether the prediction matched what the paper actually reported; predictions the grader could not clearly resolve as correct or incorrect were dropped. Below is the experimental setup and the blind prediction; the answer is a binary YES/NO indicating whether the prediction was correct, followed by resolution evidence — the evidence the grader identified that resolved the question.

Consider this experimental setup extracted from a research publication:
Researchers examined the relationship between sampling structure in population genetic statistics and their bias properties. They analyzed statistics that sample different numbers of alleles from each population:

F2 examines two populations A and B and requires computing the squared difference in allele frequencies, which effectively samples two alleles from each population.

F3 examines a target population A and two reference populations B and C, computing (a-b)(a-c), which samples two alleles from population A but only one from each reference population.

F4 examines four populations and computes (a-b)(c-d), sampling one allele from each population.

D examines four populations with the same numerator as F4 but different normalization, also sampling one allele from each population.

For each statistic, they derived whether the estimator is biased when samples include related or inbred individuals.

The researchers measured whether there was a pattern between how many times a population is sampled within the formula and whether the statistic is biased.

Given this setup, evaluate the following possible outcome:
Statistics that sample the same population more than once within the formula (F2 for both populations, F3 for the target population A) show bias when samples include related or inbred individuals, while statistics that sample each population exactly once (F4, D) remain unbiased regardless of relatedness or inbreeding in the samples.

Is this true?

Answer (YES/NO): YES